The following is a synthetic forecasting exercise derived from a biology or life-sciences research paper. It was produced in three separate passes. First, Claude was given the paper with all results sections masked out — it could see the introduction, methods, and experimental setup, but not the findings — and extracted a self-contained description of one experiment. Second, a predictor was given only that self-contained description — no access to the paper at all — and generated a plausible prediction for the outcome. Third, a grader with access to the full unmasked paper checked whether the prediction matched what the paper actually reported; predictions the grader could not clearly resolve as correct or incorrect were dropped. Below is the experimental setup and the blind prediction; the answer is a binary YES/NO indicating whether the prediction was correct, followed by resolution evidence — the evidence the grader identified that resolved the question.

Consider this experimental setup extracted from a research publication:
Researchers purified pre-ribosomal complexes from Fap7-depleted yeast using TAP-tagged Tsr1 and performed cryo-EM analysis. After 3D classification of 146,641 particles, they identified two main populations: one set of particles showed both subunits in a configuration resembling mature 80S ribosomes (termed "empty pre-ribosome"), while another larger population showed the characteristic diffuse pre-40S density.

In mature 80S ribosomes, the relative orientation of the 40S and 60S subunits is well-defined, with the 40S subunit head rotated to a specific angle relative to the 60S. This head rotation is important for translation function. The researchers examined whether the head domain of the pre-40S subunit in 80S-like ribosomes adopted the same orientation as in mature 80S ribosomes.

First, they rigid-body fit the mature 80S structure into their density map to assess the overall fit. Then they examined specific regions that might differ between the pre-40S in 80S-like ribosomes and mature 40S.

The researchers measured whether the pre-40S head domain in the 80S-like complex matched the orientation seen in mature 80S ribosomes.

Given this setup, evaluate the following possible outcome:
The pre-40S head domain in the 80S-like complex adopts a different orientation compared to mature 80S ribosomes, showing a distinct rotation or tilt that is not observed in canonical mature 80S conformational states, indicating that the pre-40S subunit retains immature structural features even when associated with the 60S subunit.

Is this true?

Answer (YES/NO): YES